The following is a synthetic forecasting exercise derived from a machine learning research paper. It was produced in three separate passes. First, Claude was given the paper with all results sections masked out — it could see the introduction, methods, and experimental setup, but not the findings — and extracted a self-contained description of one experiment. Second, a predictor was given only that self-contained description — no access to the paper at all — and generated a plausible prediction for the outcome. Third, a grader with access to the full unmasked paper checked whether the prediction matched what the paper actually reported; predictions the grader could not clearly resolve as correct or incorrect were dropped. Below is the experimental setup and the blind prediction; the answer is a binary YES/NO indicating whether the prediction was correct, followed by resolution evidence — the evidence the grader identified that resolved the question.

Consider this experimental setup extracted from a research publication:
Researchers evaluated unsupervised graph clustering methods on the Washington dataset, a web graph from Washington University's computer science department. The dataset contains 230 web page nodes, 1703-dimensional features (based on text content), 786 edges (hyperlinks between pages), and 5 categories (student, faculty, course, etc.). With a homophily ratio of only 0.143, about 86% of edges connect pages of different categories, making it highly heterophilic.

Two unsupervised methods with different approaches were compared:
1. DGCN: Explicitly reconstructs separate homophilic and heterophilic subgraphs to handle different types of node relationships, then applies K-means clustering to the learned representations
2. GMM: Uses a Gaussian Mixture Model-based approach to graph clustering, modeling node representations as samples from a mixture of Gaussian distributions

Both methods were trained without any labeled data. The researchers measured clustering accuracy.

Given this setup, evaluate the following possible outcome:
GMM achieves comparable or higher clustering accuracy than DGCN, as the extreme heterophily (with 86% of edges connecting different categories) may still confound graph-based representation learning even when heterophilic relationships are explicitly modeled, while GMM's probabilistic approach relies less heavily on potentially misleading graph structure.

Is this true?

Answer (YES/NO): NO